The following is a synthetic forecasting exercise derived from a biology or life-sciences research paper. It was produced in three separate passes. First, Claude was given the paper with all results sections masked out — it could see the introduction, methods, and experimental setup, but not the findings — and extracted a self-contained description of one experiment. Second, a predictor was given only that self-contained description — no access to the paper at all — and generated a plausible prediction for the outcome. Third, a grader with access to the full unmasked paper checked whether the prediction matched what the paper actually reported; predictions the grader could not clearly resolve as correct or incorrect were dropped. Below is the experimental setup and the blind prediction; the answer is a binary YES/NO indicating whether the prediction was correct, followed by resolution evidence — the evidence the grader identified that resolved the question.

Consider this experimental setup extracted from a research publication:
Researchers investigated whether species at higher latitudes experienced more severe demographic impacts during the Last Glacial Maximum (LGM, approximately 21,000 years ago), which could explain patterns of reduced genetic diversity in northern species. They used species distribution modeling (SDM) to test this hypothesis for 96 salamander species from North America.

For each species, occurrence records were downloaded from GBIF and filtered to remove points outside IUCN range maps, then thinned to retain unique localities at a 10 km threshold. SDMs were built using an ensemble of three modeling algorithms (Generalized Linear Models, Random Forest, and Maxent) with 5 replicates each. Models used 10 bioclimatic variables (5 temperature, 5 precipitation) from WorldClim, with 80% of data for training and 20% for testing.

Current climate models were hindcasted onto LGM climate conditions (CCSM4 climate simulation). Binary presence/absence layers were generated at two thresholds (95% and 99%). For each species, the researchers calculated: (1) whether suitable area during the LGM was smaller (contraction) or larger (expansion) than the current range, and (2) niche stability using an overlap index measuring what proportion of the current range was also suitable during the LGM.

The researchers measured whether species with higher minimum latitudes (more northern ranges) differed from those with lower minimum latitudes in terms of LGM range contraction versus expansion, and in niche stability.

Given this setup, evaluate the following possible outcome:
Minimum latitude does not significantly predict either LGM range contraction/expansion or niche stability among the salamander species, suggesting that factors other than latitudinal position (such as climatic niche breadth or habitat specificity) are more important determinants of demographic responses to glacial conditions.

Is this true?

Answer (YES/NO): YES